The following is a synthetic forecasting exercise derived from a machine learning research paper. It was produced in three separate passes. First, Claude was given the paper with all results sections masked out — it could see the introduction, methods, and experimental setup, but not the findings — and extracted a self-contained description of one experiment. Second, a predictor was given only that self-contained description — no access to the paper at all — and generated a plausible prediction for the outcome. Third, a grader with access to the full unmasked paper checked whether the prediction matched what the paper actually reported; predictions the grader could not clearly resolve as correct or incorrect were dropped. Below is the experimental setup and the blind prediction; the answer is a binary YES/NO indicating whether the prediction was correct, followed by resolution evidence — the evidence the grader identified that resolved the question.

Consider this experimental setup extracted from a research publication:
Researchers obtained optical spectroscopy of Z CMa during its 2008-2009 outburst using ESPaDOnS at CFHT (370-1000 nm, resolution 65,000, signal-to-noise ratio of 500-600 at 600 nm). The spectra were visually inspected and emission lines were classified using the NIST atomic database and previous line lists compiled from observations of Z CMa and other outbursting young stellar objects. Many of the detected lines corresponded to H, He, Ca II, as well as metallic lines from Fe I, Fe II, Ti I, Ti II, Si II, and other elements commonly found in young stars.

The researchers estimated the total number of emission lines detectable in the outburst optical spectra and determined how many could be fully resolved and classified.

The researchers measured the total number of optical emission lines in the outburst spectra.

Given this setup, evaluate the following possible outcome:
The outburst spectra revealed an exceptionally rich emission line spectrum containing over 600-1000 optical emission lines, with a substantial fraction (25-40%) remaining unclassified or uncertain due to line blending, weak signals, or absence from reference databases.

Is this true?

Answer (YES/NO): NO